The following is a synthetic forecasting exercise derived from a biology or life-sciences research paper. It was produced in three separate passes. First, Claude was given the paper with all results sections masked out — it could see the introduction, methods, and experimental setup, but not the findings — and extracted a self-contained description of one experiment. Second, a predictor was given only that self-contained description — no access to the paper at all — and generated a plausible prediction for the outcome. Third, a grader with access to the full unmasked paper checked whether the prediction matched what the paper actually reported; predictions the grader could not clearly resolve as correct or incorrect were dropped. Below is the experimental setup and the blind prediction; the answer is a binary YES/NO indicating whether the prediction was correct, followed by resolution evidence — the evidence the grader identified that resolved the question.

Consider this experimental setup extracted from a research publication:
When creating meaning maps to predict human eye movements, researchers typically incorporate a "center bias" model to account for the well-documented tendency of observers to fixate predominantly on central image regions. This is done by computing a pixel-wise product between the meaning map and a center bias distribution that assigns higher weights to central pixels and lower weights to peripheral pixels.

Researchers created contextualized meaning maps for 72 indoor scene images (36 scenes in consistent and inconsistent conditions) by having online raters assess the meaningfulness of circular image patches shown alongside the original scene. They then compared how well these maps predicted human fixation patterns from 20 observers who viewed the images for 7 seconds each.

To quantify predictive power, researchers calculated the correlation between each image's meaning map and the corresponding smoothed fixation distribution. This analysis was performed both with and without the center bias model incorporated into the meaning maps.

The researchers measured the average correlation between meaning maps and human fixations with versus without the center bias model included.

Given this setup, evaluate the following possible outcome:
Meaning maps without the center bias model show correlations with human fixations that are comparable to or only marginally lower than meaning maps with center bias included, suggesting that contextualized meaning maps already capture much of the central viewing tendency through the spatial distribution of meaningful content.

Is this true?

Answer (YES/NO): NO